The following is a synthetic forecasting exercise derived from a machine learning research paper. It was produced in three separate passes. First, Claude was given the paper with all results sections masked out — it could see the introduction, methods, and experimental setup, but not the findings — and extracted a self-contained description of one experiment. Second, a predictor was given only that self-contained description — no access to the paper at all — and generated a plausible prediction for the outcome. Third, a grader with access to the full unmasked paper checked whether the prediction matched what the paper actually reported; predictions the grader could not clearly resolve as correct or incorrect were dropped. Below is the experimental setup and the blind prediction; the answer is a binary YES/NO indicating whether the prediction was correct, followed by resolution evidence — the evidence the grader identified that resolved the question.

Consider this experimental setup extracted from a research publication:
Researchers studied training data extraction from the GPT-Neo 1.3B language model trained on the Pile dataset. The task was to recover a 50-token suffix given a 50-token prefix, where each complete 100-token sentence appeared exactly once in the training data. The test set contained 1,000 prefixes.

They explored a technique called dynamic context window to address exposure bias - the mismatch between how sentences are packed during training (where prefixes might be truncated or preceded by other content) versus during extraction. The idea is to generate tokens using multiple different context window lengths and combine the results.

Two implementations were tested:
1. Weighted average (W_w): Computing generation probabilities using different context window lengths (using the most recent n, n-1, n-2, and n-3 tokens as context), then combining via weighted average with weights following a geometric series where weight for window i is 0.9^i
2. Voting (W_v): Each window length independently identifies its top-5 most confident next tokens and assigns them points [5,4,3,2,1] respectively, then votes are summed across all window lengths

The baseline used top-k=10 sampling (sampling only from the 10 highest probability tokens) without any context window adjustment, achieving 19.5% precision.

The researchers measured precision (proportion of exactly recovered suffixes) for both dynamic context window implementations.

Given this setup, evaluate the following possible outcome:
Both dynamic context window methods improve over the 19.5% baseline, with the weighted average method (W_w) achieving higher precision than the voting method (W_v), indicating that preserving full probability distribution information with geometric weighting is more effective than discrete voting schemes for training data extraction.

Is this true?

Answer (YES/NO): YES